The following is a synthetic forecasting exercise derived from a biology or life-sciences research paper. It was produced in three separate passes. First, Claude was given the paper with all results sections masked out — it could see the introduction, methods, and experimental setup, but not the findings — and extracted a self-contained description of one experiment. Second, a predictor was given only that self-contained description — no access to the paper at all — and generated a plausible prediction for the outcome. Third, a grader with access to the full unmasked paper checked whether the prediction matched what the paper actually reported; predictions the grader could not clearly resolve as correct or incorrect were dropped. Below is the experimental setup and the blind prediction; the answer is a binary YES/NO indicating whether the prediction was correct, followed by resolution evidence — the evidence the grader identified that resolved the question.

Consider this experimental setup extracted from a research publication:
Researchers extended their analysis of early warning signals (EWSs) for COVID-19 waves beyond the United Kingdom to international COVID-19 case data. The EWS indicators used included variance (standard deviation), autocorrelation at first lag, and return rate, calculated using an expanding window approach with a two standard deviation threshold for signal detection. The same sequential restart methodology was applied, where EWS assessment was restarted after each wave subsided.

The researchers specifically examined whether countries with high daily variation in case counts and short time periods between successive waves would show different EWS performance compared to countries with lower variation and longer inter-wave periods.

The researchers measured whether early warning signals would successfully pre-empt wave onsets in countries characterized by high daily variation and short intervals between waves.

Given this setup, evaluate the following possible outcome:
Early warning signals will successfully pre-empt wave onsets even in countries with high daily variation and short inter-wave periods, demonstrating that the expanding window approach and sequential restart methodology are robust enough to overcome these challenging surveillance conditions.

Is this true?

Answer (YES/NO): NO